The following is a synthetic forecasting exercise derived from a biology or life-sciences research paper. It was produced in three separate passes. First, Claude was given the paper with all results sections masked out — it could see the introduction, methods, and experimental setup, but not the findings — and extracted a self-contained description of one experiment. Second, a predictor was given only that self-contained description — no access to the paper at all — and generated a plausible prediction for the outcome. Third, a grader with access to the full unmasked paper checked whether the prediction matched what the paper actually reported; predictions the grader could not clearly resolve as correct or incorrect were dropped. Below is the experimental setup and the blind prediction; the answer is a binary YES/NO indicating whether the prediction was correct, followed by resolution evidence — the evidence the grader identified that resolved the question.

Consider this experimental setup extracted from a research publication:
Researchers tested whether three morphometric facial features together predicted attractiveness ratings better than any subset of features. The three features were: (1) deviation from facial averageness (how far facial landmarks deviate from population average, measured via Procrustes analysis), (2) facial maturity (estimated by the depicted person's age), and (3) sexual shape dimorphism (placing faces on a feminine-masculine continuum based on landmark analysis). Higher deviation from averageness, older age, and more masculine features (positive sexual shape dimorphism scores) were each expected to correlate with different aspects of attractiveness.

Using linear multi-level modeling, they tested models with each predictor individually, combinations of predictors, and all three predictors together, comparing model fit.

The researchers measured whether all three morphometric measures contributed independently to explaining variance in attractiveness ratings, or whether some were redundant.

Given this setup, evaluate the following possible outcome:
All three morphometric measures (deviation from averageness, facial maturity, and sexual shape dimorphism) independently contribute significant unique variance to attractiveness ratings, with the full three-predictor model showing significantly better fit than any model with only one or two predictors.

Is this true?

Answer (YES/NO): YES